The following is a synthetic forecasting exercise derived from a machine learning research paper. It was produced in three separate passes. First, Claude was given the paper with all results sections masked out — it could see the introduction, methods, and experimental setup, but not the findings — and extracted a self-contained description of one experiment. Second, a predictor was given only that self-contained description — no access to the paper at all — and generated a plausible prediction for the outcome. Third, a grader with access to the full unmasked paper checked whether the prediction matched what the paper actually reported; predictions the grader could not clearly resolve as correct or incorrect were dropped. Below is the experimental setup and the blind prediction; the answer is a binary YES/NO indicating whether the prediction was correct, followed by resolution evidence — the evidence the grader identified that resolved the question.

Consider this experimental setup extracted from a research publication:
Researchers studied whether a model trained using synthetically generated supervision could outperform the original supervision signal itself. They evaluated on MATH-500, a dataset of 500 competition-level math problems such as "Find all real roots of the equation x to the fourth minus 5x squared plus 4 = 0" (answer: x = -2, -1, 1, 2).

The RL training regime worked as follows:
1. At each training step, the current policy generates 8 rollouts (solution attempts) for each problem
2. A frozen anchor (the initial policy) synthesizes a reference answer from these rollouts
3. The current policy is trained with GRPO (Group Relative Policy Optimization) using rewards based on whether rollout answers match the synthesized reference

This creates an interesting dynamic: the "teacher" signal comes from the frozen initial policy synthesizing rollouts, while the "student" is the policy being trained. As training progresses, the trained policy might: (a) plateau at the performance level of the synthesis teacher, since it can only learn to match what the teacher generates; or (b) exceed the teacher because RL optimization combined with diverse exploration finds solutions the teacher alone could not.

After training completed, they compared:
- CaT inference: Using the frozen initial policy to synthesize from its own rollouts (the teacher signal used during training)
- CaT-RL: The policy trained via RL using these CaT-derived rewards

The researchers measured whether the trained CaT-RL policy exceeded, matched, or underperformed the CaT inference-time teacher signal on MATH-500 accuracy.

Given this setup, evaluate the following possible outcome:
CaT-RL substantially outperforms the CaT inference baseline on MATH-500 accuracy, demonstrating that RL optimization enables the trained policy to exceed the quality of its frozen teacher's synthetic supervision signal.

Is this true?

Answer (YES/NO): NO